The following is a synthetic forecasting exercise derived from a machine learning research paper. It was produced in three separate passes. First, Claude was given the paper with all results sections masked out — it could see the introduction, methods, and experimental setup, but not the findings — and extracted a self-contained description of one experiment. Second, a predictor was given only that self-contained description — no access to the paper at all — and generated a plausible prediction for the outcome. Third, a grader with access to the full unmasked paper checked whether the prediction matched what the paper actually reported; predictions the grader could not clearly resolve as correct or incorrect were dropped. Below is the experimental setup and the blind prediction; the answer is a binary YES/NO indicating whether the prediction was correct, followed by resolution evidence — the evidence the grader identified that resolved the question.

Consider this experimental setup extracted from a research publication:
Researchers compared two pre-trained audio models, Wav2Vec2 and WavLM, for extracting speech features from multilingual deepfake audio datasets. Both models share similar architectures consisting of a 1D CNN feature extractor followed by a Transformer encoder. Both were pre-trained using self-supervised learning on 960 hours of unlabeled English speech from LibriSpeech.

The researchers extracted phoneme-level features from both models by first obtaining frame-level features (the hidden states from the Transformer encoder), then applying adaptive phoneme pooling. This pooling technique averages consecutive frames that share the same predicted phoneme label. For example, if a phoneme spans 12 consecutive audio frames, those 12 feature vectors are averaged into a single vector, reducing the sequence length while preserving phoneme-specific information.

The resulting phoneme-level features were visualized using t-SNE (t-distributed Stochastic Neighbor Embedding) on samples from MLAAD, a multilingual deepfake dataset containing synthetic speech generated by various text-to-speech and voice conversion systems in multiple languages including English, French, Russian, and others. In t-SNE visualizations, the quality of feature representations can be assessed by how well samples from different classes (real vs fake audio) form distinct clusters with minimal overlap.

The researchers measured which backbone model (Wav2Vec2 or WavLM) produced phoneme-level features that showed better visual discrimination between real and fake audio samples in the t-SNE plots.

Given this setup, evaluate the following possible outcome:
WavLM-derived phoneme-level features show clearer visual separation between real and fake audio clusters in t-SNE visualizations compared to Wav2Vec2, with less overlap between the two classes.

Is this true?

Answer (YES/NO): YES